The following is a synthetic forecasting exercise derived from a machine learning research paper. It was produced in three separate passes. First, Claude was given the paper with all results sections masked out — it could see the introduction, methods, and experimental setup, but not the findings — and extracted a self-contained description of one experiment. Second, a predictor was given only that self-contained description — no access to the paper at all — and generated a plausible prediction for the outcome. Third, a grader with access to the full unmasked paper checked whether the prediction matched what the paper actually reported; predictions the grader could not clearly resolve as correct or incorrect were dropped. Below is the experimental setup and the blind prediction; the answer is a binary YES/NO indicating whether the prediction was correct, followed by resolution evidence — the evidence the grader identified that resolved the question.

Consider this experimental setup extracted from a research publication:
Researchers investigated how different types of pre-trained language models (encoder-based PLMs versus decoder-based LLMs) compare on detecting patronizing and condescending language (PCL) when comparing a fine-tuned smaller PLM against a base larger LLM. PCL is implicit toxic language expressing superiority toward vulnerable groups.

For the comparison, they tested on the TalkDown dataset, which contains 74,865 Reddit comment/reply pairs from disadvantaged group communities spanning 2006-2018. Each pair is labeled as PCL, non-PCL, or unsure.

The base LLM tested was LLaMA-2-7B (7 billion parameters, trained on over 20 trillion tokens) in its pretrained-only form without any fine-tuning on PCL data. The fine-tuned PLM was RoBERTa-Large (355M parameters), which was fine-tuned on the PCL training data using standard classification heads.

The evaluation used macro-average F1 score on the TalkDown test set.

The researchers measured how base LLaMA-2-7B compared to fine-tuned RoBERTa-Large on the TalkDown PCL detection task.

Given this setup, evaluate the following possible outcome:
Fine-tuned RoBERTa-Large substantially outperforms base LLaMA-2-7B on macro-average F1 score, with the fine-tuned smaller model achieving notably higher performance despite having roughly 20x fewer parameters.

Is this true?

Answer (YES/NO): YES